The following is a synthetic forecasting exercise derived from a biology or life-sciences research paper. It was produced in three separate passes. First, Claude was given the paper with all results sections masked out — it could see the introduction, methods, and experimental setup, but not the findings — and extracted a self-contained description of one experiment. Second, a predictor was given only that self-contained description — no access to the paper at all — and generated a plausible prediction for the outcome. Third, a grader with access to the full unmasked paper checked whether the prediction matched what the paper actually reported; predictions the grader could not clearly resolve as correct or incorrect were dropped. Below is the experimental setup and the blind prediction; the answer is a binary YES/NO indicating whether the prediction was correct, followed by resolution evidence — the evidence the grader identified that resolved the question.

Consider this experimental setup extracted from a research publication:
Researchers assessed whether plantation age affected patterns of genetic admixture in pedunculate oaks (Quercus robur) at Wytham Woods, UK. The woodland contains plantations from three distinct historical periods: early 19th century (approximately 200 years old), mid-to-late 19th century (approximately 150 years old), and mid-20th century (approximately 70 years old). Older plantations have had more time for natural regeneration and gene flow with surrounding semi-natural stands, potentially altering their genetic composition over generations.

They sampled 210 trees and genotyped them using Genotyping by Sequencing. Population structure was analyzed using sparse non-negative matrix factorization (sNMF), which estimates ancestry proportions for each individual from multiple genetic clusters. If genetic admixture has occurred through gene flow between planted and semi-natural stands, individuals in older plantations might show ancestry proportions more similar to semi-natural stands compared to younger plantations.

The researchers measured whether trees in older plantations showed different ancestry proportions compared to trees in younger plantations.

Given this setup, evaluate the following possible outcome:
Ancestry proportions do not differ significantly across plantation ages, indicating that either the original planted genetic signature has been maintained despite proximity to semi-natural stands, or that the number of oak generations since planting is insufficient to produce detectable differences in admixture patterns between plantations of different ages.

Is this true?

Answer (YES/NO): YES